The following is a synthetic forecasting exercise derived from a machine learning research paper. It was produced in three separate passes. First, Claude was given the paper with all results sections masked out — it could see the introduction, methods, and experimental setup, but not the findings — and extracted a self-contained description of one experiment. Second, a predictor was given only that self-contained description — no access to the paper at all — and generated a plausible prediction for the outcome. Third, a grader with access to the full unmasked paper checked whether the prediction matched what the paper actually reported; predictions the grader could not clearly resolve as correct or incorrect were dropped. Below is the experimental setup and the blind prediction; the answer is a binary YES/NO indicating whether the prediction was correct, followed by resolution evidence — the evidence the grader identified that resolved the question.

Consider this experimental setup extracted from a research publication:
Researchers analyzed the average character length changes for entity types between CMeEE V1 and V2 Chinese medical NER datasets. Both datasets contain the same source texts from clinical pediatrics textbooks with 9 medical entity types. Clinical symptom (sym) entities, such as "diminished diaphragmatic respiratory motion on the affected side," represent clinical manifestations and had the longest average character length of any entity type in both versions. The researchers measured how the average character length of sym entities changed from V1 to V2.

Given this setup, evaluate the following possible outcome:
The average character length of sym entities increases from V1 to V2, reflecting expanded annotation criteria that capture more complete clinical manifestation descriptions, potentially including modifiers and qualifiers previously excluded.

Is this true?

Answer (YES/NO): YES